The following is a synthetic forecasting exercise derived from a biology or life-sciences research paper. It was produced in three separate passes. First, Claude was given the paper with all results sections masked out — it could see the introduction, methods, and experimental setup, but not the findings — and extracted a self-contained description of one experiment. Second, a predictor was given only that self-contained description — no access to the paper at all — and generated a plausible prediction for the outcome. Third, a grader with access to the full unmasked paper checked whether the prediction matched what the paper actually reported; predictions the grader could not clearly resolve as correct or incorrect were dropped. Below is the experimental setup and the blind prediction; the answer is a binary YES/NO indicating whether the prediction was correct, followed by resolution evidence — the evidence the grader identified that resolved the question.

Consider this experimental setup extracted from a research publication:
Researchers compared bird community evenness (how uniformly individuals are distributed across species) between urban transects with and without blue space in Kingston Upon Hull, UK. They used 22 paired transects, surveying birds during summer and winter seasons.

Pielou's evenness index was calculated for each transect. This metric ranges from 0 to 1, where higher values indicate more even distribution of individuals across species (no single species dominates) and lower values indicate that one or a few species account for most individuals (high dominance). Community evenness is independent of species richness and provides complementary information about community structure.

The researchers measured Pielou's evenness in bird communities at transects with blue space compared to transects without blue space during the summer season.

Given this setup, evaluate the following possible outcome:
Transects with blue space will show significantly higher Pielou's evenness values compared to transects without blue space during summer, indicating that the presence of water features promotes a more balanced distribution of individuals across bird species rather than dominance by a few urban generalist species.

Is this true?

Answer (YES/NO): NO